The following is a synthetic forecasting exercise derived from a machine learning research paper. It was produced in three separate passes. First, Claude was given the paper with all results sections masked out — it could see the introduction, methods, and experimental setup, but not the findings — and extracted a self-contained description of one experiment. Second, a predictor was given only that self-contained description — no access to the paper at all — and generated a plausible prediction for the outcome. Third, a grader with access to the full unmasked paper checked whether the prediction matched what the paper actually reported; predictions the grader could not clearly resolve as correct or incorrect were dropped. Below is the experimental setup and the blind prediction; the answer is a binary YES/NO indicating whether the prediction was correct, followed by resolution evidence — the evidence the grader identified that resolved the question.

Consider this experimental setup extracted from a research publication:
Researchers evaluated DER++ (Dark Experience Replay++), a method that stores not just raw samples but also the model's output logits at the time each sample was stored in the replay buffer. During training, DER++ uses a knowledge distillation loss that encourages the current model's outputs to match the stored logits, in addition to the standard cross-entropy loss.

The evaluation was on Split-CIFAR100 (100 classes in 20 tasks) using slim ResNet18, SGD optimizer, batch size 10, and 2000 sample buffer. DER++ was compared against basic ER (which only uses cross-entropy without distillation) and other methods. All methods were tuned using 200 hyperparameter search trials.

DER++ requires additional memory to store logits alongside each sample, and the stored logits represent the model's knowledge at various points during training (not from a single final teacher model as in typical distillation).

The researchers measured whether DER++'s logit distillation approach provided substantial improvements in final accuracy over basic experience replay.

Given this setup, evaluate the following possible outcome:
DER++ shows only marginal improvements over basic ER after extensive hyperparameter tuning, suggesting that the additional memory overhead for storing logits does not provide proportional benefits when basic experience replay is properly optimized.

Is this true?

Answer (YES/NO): YES